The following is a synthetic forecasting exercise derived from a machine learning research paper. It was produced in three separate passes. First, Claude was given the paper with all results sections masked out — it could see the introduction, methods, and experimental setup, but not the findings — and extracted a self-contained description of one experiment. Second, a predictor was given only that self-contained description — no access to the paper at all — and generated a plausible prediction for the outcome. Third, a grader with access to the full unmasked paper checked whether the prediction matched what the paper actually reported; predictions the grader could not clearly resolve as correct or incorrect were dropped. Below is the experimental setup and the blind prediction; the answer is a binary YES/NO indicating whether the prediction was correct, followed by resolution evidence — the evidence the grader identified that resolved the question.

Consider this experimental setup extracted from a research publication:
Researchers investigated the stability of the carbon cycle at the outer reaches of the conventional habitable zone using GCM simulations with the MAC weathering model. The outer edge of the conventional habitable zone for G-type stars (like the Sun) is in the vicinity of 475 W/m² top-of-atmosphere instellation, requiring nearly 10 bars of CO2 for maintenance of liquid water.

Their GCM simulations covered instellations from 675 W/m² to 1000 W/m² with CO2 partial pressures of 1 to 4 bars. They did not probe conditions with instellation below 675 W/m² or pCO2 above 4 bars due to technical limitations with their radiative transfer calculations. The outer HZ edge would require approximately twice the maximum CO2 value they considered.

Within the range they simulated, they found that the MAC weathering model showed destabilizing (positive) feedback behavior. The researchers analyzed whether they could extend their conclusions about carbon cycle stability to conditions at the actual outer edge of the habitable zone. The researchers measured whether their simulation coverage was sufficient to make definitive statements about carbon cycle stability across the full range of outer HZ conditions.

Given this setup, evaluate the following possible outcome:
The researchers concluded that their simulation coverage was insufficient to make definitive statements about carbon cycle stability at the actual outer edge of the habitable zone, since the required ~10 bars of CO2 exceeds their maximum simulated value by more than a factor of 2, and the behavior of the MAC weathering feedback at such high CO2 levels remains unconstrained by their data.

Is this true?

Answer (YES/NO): YES